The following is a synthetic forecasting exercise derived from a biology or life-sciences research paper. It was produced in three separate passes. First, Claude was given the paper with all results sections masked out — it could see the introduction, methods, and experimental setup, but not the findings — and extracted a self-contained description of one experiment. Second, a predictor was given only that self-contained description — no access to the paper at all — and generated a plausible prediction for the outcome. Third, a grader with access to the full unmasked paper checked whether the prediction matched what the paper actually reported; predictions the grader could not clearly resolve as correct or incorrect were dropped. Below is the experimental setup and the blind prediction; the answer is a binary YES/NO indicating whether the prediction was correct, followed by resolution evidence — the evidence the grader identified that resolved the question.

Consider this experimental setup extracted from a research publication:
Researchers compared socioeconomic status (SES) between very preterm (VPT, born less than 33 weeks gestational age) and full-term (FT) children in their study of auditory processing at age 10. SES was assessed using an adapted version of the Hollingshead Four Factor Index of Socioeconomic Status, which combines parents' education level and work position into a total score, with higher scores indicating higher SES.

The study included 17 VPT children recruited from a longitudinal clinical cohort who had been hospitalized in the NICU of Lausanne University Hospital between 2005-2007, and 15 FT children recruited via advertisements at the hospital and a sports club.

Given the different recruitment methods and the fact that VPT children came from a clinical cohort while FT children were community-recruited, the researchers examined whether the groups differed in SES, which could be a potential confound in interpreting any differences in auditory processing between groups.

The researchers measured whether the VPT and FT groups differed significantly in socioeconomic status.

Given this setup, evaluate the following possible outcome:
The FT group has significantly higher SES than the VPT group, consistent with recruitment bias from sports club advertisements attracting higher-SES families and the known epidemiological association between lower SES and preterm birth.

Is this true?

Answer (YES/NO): NO